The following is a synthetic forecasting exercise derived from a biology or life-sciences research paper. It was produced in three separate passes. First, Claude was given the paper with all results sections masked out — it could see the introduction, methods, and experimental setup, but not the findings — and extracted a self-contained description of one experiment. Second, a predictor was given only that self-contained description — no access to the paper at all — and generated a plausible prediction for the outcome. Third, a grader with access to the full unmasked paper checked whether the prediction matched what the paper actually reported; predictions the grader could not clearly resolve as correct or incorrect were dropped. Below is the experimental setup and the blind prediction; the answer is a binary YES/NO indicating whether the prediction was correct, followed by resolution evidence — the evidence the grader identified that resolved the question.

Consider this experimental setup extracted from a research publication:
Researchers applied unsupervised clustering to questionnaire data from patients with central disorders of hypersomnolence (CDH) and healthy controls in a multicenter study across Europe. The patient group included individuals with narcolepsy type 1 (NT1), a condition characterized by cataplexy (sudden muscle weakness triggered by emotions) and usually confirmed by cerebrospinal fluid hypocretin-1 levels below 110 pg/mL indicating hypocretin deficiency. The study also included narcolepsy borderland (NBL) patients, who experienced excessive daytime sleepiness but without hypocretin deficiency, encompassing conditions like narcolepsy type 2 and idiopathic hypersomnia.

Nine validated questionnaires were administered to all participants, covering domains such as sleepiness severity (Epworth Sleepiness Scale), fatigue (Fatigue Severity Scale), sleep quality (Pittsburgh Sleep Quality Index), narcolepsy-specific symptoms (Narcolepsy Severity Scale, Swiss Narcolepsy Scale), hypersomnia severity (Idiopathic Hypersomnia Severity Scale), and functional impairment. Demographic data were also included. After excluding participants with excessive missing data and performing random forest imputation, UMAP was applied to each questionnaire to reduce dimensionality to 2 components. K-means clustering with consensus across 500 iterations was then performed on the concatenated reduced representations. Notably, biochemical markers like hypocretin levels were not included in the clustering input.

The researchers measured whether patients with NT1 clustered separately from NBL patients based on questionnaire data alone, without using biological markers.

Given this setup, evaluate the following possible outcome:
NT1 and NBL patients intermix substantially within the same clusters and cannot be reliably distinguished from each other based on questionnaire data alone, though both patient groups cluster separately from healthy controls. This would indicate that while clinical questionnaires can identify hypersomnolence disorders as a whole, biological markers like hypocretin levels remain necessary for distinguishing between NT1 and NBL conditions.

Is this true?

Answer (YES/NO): NO